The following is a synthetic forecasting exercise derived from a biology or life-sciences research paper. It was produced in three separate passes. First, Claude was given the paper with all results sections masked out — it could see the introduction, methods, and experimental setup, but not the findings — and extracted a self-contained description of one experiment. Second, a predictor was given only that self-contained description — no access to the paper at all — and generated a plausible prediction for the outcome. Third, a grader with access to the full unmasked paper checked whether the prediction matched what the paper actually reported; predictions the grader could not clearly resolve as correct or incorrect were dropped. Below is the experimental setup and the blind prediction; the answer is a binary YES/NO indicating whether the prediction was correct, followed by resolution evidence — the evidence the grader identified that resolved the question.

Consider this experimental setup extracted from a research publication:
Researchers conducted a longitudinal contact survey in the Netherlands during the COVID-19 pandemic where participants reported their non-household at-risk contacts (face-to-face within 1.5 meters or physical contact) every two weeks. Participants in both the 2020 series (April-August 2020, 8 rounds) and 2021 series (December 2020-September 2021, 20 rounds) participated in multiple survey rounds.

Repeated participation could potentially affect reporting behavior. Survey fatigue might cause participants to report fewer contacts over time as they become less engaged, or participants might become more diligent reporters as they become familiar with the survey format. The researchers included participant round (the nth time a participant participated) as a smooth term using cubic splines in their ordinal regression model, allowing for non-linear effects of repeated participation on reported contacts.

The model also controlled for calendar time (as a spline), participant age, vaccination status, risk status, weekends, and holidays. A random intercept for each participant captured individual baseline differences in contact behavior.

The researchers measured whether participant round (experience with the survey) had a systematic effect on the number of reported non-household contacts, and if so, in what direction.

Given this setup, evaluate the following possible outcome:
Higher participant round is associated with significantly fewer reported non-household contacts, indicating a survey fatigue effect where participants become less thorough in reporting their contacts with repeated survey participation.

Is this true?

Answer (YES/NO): YES